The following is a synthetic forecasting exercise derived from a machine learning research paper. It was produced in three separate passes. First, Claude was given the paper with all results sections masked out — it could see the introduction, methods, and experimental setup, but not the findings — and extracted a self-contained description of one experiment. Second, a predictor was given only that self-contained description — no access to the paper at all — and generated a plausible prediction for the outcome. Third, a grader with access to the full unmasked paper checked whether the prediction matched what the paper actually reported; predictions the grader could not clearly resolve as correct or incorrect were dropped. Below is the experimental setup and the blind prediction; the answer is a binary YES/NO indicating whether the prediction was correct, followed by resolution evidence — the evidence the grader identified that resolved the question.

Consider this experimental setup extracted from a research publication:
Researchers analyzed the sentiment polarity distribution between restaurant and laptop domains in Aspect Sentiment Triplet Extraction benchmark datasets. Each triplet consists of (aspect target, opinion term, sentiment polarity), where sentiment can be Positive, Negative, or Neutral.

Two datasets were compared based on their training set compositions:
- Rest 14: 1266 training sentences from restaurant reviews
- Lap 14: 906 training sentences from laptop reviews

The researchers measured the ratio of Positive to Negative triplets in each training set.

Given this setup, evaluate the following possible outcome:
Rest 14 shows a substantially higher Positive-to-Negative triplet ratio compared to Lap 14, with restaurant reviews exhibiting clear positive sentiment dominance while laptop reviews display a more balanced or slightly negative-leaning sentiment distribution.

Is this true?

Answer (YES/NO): NO